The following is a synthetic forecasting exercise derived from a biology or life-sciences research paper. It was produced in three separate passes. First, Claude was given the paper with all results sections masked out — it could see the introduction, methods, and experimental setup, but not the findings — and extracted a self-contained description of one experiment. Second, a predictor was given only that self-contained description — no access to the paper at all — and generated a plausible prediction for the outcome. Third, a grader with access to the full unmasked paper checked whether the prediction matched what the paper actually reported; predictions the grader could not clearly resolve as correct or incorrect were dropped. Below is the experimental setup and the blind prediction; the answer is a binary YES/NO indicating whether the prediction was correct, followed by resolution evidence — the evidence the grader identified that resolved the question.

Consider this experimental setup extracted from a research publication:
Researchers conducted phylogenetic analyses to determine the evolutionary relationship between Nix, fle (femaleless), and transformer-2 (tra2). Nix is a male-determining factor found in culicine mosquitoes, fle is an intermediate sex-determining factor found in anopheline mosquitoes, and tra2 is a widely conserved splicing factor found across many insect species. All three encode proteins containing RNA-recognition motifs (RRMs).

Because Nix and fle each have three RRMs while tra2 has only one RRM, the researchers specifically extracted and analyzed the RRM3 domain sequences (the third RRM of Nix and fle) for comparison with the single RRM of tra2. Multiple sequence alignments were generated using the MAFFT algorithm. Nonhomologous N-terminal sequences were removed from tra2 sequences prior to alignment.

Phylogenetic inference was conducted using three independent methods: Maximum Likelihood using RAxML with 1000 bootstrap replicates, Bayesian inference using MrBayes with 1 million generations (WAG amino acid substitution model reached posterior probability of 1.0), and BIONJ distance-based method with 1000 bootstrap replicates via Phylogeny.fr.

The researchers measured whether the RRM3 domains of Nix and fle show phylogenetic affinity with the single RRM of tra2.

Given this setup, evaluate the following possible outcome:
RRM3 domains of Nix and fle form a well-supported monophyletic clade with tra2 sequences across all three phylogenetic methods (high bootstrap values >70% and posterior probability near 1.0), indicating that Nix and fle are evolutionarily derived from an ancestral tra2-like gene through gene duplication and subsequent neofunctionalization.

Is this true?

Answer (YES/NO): NO